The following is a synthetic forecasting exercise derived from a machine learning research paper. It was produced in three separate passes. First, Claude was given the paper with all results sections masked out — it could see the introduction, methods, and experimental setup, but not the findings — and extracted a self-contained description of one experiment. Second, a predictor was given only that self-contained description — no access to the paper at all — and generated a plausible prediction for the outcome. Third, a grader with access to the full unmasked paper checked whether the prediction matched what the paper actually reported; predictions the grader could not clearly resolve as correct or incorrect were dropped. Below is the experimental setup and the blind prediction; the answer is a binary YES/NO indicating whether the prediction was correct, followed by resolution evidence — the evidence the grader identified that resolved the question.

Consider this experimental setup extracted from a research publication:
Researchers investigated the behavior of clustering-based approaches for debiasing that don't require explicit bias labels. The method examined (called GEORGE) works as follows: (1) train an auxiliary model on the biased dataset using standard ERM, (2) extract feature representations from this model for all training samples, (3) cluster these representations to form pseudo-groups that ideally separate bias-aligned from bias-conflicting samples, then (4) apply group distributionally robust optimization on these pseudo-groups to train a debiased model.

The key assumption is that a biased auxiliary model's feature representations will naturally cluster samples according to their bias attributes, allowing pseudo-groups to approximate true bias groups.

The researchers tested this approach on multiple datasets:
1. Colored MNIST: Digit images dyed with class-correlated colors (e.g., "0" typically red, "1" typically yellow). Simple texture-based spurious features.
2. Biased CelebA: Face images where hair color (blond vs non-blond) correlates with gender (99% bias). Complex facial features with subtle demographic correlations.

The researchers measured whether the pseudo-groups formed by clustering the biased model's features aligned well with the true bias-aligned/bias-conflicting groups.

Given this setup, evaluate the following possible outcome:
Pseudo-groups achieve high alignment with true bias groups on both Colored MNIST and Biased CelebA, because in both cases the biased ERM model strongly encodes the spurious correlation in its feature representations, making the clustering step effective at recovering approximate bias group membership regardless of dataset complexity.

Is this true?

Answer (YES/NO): NO